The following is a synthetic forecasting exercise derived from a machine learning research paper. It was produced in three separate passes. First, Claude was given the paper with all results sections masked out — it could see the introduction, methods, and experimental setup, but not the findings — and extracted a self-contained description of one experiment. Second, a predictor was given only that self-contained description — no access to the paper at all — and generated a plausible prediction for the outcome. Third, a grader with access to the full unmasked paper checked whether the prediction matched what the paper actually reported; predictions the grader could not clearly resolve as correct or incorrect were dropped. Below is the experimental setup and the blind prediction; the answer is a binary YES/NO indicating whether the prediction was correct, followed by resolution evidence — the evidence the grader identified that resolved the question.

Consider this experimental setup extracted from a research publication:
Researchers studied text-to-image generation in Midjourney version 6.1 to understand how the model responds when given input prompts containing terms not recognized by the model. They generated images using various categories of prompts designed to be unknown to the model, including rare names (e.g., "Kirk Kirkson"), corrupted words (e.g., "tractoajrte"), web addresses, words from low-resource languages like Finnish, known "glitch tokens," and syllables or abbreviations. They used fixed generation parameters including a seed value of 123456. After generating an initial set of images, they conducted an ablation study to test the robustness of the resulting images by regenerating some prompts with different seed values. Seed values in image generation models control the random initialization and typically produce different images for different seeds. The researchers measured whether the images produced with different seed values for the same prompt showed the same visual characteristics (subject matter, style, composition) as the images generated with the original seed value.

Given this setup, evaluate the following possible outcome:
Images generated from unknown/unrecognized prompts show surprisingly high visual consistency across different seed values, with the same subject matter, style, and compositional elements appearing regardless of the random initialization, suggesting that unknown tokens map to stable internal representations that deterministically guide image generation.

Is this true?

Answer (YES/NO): NO